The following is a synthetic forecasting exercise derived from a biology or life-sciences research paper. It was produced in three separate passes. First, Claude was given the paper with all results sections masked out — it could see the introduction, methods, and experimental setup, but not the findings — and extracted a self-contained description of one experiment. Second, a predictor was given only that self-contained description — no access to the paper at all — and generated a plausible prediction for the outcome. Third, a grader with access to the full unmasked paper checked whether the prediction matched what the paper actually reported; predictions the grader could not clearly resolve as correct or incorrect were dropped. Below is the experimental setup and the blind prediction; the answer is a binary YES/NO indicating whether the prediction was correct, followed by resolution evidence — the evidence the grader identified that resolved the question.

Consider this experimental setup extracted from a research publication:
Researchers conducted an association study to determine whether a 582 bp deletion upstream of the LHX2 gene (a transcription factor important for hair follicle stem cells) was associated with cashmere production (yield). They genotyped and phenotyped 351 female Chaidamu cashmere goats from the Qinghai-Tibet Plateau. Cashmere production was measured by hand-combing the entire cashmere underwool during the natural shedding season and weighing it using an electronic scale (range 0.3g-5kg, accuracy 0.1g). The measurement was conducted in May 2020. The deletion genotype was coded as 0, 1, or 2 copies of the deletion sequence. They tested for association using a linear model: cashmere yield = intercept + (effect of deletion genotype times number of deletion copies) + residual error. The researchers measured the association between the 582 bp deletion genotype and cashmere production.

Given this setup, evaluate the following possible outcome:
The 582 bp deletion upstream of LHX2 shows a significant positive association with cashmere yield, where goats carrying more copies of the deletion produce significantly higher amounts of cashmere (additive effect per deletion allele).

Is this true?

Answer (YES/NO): YES